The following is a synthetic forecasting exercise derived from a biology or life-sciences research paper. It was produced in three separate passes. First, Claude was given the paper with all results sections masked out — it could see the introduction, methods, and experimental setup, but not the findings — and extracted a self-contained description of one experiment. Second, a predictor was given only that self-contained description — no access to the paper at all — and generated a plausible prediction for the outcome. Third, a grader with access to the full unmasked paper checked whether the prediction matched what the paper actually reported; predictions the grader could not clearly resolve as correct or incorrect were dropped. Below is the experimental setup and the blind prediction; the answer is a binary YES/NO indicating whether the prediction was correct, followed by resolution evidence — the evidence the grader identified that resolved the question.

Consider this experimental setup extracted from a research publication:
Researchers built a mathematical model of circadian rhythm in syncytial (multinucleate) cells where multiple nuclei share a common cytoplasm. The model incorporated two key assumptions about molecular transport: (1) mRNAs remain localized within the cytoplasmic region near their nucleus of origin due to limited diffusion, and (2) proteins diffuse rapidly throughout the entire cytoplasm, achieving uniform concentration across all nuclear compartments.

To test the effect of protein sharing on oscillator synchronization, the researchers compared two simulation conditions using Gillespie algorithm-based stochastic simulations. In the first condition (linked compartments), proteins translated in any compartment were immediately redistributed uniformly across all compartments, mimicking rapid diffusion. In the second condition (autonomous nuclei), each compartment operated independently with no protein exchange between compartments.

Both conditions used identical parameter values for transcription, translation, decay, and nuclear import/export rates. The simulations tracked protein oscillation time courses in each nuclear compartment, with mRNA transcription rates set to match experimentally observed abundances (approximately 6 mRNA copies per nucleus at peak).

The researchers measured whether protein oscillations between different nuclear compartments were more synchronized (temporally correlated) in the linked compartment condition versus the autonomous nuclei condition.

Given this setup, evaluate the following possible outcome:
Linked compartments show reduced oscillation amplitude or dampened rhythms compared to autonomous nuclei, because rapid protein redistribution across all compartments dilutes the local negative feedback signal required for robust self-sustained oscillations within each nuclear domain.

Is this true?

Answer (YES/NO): NO